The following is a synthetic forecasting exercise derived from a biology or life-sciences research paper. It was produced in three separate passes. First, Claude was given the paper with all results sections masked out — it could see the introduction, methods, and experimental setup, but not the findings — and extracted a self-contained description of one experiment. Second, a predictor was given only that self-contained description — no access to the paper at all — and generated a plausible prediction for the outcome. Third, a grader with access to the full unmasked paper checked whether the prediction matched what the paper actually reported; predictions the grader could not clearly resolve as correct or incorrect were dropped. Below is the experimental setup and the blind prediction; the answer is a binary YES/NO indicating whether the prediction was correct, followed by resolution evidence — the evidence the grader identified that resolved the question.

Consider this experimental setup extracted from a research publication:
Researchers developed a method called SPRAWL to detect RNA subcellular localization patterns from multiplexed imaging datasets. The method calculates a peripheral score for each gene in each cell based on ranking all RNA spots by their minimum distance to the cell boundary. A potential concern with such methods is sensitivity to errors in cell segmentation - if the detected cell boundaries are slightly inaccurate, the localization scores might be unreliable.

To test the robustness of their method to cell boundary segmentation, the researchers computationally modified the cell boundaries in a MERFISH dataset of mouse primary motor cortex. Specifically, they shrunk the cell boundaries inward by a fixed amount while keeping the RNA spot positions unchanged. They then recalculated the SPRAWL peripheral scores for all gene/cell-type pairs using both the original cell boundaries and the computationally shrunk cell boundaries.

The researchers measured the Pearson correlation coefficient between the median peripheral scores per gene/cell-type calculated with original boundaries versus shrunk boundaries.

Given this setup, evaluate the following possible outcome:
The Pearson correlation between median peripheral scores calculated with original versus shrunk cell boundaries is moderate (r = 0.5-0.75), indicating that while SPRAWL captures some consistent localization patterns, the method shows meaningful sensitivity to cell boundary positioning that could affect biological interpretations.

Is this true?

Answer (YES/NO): NO